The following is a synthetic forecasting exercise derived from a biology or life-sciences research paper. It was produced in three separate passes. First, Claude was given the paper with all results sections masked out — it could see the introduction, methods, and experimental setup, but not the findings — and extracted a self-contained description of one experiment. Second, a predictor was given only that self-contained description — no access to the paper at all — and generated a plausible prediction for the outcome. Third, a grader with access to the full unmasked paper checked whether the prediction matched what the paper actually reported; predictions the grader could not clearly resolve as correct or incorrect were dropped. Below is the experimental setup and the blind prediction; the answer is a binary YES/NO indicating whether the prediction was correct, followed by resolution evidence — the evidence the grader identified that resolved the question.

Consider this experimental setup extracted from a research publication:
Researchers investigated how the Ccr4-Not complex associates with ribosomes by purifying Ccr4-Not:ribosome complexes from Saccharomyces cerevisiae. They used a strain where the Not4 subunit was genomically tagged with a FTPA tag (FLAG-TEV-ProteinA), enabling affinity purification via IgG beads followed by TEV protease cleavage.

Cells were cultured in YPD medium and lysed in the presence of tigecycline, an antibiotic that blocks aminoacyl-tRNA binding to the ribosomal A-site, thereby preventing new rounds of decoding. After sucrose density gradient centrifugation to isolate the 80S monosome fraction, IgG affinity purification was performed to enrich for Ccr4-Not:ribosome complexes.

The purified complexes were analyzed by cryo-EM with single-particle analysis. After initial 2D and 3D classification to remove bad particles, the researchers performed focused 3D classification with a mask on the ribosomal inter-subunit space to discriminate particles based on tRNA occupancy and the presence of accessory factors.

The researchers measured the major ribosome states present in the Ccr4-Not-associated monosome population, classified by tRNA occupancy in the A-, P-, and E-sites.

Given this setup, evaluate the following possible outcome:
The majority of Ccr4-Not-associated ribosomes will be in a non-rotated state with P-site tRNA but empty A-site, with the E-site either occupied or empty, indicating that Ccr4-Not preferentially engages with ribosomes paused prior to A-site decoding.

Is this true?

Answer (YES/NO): YES